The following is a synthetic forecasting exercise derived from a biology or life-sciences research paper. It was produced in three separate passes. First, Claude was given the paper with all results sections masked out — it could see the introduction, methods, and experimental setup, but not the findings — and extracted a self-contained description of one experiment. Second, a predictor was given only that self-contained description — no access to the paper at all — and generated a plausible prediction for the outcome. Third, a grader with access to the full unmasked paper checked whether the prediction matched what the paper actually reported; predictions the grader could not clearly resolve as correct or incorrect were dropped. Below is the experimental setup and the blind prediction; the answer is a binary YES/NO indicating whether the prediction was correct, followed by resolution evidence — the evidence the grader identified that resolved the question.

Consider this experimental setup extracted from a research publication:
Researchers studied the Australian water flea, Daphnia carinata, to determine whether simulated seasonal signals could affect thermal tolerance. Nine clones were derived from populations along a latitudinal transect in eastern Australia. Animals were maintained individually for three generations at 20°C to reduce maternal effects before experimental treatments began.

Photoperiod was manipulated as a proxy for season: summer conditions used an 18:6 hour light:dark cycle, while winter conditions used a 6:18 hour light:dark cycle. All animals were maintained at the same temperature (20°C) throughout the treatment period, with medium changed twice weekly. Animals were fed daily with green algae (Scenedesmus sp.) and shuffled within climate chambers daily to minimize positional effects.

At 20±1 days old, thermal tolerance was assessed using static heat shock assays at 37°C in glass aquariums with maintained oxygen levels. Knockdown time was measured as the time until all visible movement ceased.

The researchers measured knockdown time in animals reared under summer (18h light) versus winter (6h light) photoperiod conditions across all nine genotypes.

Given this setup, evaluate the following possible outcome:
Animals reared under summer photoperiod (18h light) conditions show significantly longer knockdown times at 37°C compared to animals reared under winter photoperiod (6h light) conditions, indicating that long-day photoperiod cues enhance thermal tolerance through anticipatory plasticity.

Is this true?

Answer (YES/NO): NO